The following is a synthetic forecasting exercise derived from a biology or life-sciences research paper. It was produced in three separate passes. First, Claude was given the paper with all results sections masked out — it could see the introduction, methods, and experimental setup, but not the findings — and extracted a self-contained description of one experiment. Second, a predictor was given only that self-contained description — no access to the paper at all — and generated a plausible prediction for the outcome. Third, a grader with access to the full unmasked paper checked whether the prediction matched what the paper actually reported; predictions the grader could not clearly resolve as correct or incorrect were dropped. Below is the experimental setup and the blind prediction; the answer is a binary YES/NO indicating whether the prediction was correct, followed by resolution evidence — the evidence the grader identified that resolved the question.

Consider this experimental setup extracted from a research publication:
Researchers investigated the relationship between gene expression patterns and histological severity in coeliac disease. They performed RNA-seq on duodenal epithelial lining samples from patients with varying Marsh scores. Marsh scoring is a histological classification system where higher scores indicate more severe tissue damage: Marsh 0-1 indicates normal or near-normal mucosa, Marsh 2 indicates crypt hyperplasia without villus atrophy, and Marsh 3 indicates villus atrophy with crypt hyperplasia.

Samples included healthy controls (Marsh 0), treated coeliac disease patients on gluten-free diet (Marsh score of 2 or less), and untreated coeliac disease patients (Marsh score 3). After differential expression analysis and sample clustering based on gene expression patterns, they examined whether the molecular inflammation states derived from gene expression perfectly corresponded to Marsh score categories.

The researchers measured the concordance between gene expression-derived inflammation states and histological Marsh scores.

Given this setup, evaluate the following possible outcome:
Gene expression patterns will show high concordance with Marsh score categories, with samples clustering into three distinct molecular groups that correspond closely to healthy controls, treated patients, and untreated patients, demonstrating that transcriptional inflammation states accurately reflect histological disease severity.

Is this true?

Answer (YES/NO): NO